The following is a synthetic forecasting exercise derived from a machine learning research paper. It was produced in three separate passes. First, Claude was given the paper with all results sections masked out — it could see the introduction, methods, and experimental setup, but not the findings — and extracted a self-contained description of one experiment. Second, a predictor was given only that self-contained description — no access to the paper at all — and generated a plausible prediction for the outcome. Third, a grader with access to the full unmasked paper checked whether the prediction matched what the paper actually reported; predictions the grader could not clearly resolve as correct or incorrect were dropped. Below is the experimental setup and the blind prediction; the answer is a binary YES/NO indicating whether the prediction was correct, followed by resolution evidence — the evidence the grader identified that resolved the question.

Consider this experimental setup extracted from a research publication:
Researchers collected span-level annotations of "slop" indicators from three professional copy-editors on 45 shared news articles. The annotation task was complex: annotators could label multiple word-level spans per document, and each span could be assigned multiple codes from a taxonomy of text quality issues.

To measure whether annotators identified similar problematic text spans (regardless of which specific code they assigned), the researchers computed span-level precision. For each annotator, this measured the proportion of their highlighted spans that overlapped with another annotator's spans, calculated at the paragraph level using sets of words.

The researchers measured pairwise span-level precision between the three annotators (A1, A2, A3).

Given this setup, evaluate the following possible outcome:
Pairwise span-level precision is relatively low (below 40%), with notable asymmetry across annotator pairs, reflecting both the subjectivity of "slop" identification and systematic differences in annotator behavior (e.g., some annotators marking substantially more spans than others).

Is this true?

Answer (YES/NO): NO